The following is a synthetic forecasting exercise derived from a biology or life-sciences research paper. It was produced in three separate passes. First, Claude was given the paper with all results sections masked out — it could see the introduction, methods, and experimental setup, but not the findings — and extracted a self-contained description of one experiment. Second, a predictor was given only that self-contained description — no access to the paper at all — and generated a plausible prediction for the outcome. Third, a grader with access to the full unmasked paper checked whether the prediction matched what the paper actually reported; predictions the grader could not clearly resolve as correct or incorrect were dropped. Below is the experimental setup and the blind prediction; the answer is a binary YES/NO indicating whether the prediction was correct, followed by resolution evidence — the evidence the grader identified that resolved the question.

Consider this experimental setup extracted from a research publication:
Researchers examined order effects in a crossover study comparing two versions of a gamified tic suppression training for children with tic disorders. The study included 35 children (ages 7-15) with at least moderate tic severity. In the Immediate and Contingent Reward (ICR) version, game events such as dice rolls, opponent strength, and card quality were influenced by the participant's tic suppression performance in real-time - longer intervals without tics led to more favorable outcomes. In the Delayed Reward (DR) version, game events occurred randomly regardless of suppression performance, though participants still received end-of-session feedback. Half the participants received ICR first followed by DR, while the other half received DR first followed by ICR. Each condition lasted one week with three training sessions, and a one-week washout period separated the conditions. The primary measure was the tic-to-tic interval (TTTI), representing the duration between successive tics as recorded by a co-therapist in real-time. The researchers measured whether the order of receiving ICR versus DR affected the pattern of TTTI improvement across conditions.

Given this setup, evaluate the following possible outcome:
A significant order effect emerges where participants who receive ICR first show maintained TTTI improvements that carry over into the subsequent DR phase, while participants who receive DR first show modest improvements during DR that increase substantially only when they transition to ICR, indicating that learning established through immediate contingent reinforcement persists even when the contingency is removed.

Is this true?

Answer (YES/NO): NO